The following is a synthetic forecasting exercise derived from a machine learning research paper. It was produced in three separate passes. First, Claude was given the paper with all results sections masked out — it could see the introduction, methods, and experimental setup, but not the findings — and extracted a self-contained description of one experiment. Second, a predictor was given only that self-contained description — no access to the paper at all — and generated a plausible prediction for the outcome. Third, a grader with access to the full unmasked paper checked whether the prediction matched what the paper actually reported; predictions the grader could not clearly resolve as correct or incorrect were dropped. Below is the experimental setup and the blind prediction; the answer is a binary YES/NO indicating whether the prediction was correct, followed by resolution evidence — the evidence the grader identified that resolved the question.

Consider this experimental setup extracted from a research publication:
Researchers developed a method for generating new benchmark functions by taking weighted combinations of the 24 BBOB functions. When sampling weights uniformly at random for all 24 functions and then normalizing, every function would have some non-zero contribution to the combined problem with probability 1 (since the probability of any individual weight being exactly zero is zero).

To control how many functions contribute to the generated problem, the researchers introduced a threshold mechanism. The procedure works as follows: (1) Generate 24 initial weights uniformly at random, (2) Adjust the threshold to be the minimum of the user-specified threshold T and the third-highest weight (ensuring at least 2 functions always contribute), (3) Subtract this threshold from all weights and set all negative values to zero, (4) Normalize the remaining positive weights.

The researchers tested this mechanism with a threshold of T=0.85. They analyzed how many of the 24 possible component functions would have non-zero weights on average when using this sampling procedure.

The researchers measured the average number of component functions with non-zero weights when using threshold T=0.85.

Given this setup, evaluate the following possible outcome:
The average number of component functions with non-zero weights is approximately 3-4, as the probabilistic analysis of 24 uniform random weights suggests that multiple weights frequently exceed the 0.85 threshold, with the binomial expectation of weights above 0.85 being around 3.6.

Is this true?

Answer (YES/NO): YES